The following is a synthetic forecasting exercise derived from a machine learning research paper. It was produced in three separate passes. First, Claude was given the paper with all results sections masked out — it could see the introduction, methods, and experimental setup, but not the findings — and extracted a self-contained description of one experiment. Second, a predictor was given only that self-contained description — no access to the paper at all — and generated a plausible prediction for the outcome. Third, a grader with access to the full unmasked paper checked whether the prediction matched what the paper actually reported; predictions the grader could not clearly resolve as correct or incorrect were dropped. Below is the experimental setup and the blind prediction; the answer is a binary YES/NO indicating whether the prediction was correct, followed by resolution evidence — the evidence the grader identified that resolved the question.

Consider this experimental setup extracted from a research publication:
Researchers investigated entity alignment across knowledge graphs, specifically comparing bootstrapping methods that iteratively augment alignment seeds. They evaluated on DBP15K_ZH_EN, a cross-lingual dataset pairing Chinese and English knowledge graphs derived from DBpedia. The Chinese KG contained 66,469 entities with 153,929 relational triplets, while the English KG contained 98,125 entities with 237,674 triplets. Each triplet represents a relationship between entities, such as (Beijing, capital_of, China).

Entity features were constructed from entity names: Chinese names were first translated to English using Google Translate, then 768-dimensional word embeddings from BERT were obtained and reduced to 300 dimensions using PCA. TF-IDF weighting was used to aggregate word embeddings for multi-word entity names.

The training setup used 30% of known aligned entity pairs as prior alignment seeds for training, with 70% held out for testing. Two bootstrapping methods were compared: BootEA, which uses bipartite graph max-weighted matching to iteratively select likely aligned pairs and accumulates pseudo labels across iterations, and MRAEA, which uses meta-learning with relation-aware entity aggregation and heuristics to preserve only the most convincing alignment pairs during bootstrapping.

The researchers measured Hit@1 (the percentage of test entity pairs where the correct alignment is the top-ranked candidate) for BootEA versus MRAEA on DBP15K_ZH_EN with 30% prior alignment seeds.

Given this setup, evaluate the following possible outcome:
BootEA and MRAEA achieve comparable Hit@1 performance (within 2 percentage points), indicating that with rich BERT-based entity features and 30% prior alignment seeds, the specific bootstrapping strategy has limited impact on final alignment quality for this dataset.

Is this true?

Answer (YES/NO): NO